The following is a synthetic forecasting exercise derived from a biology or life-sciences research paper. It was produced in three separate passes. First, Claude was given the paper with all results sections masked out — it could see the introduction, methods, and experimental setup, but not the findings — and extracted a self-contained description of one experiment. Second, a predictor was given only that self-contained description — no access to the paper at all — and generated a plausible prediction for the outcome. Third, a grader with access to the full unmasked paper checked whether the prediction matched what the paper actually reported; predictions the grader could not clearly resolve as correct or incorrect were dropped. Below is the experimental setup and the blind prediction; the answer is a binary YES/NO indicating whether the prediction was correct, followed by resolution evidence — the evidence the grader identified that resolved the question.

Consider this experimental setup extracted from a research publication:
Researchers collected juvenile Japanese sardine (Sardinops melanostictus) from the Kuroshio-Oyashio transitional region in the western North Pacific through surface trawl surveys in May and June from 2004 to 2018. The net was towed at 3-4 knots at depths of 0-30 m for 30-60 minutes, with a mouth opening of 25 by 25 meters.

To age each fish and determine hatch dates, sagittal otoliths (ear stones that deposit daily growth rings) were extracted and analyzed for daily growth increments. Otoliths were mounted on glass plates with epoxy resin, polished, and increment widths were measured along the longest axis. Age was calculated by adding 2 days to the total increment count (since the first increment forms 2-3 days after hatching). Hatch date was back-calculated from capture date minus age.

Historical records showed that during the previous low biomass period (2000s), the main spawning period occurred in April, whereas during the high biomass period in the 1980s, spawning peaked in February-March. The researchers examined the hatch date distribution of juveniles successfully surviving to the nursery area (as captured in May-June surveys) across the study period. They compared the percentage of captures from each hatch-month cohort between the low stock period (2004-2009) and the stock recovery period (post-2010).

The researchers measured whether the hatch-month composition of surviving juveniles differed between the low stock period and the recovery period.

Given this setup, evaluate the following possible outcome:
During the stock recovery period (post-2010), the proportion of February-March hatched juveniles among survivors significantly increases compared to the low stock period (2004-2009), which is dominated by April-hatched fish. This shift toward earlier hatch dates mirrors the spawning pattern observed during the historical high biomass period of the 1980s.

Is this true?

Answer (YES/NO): YES